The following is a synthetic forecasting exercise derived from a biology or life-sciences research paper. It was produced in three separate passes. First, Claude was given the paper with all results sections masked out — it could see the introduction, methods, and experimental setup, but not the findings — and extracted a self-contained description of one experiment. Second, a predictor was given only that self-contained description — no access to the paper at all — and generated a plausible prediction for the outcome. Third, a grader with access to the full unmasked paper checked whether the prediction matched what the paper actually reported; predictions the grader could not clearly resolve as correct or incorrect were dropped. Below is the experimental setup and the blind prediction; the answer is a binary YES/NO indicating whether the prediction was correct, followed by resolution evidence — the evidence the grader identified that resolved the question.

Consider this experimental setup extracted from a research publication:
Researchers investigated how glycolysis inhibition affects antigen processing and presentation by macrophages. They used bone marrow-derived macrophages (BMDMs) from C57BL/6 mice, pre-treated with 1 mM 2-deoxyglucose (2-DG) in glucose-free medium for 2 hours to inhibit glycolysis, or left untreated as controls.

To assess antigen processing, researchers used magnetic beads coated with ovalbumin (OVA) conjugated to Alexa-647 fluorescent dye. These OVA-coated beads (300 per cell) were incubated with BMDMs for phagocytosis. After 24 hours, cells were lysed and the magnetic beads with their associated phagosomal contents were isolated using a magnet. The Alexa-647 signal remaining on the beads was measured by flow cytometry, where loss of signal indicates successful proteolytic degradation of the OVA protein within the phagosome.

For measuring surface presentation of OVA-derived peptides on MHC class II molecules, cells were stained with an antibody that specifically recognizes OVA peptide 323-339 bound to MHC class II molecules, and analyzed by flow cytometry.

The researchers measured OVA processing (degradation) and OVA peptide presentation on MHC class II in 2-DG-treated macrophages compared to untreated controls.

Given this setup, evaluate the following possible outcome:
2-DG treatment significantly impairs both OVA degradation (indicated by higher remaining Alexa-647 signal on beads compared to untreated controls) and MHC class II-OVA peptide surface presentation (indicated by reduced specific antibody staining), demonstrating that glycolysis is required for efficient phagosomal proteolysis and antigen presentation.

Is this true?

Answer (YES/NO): YES